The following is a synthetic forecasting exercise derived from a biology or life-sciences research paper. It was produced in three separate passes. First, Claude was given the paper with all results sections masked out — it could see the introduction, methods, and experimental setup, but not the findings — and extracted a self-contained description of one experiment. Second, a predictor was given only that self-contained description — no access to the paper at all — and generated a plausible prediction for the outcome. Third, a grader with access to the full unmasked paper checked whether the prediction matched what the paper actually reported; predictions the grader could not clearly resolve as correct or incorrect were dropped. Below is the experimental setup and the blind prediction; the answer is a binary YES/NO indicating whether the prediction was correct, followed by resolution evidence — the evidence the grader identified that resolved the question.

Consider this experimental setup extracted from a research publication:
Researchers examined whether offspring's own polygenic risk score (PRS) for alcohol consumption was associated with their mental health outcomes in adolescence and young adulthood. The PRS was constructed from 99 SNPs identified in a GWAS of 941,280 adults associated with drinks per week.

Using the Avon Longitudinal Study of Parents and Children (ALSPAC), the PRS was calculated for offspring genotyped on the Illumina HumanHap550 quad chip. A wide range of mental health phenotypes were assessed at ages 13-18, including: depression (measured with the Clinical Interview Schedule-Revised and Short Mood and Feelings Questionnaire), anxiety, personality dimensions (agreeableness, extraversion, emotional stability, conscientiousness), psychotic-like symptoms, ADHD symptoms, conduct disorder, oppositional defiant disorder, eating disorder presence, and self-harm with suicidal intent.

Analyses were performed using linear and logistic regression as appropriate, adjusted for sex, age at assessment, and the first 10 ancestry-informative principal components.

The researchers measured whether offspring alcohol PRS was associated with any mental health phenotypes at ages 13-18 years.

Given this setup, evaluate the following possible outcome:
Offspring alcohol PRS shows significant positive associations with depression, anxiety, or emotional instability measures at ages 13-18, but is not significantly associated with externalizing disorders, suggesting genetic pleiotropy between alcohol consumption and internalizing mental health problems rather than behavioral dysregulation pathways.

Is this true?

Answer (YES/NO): NO